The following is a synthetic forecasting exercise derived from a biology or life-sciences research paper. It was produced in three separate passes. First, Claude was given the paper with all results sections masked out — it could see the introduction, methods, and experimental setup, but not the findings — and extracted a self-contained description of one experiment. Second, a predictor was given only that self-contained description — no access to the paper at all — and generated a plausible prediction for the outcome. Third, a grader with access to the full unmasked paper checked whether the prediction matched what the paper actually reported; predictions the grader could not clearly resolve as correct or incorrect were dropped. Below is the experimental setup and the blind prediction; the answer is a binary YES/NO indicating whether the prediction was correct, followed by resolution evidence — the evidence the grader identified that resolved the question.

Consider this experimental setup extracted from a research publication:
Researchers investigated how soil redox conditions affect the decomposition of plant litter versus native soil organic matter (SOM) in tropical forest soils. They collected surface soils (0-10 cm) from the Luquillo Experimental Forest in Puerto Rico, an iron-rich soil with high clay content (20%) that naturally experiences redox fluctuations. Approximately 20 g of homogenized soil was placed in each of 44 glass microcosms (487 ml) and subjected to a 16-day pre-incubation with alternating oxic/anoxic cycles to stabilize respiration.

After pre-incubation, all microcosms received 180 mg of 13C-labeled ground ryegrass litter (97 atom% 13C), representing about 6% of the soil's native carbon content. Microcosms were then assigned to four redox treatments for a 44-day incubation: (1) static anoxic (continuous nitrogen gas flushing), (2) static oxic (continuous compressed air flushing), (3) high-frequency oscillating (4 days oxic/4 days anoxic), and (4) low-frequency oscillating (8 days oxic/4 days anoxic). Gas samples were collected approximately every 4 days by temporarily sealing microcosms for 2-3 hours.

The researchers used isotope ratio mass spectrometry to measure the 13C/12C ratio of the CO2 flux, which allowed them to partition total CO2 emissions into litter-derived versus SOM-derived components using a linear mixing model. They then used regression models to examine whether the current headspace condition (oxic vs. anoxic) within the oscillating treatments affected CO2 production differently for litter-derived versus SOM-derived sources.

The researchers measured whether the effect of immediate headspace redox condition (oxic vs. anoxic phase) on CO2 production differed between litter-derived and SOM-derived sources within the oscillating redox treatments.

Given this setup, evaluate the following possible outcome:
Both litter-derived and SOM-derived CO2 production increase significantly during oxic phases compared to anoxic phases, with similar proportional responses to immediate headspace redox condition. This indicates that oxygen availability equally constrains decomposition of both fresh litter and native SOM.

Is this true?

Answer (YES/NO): NO